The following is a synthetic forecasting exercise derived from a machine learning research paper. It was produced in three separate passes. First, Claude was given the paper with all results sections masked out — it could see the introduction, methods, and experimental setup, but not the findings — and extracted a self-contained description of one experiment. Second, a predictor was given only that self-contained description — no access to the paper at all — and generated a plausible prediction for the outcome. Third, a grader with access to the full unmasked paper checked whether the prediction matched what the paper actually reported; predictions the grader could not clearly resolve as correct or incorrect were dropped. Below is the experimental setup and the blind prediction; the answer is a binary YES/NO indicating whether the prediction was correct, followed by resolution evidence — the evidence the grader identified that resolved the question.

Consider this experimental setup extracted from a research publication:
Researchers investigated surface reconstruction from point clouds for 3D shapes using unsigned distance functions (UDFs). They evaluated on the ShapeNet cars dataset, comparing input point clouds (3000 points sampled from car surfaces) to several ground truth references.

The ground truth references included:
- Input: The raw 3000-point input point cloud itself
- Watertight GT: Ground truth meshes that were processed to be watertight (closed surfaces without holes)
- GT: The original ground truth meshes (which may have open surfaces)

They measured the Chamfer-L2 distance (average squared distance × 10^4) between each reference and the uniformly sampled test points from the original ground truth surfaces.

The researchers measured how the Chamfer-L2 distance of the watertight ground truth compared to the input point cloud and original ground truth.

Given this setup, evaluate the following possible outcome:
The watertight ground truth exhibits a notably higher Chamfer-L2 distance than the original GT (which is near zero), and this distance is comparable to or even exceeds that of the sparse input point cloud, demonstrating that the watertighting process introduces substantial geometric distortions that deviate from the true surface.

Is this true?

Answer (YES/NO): YES